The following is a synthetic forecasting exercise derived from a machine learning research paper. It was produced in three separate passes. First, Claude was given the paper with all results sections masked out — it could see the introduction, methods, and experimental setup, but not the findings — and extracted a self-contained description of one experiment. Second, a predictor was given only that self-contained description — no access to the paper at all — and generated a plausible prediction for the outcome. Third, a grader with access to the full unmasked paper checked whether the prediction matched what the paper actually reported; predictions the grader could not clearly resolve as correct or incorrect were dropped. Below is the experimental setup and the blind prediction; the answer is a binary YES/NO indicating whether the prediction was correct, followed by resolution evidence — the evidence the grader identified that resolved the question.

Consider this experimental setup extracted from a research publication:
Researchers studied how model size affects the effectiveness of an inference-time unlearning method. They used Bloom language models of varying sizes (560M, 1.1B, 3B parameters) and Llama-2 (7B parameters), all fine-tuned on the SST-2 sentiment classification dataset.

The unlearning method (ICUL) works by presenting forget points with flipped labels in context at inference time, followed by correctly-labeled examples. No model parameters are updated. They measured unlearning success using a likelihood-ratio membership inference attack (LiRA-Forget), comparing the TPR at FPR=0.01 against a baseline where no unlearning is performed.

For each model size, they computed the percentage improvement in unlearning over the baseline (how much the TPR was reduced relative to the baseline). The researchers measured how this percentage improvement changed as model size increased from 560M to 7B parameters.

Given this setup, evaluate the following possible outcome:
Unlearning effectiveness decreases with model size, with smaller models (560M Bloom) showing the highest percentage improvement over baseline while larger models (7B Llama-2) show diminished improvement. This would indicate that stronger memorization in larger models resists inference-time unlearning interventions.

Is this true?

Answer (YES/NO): NO